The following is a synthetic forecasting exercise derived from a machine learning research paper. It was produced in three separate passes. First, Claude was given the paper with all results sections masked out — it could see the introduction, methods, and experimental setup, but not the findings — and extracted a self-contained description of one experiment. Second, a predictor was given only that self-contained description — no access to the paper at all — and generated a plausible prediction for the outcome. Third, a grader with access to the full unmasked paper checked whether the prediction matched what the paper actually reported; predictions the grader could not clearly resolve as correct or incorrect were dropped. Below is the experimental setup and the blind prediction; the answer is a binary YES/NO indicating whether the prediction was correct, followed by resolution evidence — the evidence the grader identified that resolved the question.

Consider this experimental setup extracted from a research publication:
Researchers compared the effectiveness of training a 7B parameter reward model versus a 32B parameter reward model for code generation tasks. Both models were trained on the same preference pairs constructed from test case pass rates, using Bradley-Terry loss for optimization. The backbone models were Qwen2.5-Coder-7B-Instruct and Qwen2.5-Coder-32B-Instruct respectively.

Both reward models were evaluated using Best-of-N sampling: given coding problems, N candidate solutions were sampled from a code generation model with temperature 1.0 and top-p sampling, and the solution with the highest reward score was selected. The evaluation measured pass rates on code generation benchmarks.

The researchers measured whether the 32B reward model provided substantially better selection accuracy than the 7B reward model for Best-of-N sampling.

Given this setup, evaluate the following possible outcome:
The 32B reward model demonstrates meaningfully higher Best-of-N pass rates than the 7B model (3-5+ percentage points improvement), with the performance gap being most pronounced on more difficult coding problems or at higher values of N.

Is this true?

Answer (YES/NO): NO